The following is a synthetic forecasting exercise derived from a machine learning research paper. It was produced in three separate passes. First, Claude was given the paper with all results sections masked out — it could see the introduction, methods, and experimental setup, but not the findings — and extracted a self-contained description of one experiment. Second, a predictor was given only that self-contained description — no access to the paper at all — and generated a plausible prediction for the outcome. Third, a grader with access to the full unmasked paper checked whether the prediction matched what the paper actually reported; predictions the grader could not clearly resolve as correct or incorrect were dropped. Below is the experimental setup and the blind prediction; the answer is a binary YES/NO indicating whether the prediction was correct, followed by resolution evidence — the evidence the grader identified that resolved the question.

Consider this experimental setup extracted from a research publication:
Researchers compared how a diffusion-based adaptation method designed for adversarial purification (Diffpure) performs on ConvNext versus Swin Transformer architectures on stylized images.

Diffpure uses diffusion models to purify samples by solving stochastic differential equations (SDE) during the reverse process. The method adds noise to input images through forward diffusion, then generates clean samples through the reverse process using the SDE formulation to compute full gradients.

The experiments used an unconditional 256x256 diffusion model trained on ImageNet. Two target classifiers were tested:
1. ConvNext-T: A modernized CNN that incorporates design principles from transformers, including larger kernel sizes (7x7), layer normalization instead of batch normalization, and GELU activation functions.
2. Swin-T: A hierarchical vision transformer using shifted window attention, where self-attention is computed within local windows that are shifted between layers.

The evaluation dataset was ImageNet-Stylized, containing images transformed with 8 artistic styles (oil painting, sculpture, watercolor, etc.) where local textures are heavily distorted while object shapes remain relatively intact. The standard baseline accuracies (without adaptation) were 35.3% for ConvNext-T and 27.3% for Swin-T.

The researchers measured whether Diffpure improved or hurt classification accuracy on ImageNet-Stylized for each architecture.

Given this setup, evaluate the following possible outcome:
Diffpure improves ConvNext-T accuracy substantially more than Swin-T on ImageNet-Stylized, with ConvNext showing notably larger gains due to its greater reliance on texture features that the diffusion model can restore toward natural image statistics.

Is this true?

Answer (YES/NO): NO